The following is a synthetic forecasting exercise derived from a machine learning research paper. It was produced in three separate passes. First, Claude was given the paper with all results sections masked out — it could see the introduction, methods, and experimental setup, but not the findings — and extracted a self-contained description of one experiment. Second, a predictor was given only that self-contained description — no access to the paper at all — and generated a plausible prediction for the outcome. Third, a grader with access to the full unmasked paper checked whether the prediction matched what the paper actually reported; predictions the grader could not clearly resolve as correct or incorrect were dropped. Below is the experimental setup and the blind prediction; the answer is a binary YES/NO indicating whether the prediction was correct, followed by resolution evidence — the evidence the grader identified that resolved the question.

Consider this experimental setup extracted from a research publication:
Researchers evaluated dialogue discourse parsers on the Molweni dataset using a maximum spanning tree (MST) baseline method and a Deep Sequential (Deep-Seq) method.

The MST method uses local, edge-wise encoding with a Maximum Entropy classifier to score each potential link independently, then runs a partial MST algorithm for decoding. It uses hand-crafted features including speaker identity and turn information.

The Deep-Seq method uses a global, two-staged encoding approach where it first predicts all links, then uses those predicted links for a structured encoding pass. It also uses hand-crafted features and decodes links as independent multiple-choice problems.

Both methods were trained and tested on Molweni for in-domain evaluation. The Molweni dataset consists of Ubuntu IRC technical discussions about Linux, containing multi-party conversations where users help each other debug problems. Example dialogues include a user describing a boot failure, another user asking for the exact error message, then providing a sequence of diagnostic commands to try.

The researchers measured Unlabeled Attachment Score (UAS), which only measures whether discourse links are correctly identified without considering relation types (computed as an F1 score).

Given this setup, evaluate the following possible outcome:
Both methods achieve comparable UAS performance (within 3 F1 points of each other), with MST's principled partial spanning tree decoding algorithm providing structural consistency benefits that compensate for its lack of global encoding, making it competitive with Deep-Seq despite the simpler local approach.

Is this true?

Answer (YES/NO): NO